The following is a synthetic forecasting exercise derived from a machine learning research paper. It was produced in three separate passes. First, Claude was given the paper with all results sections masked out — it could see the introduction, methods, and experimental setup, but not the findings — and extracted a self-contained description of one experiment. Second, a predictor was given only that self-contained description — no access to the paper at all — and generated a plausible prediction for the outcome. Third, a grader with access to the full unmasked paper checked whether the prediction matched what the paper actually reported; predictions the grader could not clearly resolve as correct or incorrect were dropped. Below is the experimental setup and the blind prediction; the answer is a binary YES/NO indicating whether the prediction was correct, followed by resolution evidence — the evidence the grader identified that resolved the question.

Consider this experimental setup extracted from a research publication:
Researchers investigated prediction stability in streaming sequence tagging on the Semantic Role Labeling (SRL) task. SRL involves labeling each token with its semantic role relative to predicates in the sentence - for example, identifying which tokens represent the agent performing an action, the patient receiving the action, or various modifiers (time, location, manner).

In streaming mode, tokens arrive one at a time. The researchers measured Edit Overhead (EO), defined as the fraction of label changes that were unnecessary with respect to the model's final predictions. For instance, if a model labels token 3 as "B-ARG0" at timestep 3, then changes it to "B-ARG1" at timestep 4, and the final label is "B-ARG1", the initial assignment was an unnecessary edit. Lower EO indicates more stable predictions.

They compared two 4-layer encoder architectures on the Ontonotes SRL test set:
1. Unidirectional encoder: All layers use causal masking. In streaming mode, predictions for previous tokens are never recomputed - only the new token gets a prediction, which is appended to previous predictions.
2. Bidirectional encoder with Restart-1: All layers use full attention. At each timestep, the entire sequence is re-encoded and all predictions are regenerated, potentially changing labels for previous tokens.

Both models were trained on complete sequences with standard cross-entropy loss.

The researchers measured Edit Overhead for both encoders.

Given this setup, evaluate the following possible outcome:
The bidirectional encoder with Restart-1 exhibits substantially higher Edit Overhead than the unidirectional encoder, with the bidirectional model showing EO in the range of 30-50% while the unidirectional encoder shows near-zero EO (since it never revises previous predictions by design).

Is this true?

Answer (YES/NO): YES